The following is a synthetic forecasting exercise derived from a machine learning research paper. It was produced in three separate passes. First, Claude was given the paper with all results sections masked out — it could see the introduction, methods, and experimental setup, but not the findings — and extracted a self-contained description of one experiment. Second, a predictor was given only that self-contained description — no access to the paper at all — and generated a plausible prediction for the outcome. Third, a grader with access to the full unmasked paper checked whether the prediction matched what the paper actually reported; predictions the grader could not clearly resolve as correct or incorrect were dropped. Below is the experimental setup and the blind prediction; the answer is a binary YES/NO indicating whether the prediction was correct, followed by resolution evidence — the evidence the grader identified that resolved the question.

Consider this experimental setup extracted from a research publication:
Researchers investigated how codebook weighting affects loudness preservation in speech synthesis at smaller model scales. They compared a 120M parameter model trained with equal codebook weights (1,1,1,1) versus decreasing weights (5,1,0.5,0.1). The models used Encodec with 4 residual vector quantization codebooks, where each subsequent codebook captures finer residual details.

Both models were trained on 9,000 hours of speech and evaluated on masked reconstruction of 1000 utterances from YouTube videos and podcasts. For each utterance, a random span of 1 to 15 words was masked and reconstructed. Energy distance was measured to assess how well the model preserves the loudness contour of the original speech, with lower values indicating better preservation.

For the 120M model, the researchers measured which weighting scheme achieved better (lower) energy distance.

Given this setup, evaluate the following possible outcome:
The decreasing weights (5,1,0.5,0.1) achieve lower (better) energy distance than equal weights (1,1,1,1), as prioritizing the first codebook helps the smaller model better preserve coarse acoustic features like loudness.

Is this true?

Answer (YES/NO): NO